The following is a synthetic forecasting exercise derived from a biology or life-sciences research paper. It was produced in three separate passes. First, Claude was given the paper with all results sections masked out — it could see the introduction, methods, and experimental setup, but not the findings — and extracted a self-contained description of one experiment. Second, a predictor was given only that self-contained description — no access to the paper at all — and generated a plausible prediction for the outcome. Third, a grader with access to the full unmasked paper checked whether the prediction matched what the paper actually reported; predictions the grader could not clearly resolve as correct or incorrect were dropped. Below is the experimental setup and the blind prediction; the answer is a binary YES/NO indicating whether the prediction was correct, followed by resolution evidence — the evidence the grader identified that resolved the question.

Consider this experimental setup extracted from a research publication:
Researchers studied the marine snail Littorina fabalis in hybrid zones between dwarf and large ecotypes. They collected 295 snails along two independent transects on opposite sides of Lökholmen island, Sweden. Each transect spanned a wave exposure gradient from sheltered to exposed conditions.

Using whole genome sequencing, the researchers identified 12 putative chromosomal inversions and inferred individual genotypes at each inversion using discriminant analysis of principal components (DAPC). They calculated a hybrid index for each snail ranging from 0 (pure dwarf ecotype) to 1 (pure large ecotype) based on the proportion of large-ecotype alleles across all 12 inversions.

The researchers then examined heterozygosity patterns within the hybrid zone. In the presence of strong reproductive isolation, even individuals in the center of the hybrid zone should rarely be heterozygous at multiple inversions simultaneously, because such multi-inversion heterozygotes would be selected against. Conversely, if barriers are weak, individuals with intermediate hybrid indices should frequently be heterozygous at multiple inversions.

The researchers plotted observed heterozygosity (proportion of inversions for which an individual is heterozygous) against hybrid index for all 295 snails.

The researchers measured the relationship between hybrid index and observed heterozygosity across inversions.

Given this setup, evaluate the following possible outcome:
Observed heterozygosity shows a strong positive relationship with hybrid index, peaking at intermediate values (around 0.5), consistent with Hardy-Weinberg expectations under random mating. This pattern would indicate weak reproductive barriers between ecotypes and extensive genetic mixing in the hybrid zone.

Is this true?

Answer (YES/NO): NO